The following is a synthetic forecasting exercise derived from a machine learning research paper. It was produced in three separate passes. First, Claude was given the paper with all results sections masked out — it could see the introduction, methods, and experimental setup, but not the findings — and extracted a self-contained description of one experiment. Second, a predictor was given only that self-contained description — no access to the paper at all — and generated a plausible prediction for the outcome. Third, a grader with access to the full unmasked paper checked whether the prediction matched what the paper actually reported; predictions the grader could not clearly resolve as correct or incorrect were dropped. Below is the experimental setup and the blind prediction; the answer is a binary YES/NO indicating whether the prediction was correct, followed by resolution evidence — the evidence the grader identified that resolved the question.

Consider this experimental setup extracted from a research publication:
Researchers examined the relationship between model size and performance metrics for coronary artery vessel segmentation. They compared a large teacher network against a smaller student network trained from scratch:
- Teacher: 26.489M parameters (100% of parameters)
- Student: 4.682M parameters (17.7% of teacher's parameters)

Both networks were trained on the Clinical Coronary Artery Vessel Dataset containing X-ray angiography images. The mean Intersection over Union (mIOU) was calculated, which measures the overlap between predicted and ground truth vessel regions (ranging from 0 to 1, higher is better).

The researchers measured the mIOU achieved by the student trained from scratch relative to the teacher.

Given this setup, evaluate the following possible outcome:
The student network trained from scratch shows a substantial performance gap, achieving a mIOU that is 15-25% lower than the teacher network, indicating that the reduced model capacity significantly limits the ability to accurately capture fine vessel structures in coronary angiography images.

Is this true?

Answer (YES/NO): NO